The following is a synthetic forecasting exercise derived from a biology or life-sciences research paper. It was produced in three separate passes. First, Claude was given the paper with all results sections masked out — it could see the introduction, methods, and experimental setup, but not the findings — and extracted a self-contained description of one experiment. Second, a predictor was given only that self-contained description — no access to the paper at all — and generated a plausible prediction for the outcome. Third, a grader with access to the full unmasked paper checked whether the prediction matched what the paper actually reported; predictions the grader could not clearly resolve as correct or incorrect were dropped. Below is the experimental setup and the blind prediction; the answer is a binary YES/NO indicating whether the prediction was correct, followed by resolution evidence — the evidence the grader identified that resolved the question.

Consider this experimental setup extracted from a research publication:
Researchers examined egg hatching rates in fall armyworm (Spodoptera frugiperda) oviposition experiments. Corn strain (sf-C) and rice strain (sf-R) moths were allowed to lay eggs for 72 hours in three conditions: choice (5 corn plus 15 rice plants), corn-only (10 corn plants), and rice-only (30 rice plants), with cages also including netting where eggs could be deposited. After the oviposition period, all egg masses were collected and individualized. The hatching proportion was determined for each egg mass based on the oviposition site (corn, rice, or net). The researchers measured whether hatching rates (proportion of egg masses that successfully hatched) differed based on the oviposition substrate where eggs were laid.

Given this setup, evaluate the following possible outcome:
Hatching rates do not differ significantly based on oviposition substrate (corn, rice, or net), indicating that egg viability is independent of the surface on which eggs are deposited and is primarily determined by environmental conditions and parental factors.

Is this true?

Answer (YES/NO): YES